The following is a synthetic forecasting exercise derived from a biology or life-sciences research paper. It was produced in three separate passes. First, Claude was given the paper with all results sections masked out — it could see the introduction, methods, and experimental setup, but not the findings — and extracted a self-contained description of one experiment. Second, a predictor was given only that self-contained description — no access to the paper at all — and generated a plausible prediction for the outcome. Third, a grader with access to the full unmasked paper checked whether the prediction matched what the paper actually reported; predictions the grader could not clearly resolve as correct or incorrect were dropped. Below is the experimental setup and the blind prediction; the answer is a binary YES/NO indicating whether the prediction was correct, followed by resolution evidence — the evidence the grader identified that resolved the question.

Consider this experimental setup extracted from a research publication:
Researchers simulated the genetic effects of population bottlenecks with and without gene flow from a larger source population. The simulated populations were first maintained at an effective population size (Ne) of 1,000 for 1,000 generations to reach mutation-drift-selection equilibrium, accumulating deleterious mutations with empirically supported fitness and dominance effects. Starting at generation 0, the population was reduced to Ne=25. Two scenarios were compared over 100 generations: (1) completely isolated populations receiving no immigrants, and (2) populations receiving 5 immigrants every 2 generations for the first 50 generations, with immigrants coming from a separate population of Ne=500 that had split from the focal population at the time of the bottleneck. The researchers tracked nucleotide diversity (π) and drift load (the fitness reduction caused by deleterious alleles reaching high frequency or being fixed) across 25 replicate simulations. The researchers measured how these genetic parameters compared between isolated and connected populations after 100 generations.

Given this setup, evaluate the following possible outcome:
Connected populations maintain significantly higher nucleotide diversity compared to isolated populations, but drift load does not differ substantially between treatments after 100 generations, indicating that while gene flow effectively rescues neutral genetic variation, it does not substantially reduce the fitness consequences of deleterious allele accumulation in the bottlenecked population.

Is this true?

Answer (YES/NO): NO